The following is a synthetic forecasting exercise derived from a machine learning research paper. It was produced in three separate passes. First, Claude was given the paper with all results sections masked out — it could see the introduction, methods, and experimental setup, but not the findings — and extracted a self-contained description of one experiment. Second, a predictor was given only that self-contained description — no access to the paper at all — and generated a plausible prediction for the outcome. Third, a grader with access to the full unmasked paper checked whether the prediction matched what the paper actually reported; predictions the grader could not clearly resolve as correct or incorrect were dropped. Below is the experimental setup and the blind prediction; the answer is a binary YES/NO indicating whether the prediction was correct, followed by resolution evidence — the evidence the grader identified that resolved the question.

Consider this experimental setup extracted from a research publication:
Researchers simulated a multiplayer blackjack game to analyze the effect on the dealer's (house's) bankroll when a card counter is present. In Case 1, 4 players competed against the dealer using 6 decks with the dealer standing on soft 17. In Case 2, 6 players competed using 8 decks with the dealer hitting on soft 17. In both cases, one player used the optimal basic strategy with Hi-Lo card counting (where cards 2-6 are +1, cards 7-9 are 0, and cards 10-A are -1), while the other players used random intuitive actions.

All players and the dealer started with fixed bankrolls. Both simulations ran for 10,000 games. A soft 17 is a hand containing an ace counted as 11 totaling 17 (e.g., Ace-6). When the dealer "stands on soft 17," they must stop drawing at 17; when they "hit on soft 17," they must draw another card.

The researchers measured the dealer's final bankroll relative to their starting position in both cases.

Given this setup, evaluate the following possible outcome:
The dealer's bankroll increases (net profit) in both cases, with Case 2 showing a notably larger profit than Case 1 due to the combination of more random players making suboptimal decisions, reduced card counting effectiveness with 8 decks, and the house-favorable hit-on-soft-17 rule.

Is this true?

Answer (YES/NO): NO